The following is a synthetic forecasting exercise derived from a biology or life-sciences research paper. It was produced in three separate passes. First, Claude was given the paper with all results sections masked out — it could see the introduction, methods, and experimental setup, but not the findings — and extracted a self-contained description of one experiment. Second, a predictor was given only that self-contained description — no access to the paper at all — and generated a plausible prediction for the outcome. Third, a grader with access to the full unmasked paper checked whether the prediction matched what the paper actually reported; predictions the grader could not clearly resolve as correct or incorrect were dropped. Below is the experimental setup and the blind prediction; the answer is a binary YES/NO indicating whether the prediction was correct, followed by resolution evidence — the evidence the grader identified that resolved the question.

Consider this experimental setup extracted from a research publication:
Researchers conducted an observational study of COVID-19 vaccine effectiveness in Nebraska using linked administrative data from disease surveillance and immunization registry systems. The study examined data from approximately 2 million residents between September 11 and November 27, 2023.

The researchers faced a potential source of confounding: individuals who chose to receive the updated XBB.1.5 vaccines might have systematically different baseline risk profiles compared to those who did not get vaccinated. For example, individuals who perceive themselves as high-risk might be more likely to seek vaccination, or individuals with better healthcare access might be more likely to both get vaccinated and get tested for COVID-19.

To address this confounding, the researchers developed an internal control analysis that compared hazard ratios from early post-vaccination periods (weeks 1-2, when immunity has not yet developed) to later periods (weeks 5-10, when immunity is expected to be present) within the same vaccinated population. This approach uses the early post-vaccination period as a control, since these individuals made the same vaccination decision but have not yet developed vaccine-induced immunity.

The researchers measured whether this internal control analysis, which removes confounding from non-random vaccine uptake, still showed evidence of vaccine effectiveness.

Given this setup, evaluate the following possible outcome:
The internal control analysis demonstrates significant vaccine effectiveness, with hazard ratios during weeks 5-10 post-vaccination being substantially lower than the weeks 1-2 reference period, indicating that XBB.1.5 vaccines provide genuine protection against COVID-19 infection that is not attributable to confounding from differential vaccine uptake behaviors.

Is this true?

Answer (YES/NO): YES